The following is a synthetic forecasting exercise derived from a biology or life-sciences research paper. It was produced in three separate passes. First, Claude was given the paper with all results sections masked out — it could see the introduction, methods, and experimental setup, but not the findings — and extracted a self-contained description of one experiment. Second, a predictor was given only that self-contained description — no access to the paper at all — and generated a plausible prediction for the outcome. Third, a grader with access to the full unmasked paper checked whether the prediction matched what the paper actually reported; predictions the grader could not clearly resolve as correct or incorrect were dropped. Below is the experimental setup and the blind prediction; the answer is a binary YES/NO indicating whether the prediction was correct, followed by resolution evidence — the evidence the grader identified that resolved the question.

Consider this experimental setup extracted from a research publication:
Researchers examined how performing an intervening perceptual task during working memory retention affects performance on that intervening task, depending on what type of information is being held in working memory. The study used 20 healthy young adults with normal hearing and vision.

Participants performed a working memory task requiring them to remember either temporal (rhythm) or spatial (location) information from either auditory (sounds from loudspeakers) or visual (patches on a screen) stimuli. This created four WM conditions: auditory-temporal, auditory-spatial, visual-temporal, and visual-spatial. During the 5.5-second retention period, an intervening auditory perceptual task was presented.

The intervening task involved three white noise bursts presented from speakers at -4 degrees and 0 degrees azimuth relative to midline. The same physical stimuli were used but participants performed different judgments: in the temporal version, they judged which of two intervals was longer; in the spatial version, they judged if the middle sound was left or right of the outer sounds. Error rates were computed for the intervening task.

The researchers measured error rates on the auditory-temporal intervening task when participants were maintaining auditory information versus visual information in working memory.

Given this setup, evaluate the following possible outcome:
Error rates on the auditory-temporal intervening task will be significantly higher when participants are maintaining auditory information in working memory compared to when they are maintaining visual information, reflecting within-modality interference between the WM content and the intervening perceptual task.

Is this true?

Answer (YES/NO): NO